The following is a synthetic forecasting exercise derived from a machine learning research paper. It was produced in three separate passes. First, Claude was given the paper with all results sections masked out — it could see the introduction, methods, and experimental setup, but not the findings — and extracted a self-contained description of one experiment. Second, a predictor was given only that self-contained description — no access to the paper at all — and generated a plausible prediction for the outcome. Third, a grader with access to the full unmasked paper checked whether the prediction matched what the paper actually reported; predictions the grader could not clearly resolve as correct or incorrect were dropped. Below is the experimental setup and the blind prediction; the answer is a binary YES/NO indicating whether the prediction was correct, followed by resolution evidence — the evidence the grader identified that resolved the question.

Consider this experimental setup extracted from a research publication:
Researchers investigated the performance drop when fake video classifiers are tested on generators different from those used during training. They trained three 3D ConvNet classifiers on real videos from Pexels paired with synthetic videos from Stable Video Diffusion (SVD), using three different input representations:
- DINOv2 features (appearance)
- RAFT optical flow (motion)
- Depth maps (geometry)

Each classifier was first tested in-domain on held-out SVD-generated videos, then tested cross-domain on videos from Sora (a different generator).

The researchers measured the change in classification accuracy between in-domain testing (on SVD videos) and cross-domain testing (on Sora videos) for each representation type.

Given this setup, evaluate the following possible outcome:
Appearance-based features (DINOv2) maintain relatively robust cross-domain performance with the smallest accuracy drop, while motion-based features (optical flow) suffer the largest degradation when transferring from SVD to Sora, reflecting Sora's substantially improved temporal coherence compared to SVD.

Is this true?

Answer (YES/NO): NO